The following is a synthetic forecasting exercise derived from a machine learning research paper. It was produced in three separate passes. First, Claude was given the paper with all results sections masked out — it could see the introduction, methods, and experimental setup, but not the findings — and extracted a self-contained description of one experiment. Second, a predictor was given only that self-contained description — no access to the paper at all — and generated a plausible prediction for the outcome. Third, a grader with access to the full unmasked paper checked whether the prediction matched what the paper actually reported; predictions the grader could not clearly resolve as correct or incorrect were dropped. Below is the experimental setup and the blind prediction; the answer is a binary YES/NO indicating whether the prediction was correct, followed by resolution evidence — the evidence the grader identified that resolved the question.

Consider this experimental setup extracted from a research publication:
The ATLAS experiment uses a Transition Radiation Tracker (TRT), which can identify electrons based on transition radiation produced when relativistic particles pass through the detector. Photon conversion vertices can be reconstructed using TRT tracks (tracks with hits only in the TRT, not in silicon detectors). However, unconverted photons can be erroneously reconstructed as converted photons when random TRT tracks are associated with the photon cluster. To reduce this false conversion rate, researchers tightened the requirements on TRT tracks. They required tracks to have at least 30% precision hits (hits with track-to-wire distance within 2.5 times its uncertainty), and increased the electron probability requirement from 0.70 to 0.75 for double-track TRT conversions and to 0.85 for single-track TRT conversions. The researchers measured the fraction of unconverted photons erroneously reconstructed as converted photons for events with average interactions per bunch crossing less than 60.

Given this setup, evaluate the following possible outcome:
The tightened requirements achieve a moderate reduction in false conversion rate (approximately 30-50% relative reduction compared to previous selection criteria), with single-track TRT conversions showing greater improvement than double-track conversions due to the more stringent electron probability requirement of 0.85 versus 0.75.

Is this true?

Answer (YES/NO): NO